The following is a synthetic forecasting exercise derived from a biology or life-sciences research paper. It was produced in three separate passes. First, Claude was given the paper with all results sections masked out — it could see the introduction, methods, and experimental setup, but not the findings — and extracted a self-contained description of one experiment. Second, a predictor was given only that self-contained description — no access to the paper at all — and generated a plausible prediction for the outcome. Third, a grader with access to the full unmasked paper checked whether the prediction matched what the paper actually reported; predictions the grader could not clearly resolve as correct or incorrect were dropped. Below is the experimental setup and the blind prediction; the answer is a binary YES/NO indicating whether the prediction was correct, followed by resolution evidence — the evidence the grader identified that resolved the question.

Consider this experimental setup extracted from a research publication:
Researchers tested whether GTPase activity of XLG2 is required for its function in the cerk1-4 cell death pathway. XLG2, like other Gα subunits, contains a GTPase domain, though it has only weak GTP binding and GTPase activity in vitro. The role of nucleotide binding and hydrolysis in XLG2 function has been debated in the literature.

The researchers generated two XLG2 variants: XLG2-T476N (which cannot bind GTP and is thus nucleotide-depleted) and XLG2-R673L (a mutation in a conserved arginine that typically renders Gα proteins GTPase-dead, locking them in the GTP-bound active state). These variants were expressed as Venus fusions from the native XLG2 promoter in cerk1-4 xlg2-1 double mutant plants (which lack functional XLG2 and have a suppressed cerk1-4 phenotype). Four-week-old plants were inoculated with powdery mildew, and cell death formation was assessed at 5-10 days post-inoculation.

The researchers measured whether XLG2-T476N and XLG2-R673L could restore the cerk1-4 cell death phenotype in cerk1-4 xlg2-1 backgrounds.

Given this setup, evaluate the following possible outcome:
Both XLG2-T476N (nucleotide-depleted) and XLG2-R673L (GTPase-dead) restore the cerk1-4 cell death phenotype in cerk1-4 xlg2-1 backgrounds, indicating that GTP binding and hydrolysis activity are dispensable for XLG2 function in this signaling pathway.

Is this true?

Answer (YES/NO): YES